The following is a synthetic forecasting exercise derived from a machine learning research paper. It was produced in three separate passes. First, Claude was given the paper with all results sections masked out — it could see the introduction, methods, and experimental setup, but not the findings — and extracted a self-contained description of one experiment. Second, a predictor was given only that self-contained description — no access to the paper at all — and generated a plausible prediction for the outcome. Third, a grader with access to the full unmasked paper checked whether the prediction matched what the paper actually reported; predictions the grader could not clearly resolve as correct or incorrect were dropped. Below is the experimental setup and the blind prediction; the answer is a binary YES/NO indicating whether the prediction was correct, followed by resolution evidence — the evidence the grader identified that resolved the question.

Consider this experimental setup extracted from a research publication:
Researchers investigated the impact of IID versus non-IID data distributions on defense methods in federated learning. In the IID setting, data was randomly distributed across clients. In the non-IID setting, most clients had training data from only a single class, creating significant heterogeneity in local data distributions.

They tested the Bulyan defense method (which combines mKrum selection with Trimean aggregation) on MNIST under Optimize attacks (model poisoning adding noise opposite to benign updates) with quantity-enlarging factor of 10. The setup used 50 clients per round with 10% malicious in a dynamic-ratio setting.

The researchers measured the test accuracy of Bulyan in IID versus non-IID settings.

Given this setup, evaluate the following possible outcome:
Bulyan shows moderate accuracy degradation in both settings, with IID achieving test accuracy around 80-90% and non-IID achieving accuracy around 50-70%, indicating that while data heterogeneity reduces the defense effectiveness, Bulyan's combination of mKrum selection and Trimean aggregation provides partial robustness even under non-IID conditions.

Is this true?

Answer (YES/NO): NO